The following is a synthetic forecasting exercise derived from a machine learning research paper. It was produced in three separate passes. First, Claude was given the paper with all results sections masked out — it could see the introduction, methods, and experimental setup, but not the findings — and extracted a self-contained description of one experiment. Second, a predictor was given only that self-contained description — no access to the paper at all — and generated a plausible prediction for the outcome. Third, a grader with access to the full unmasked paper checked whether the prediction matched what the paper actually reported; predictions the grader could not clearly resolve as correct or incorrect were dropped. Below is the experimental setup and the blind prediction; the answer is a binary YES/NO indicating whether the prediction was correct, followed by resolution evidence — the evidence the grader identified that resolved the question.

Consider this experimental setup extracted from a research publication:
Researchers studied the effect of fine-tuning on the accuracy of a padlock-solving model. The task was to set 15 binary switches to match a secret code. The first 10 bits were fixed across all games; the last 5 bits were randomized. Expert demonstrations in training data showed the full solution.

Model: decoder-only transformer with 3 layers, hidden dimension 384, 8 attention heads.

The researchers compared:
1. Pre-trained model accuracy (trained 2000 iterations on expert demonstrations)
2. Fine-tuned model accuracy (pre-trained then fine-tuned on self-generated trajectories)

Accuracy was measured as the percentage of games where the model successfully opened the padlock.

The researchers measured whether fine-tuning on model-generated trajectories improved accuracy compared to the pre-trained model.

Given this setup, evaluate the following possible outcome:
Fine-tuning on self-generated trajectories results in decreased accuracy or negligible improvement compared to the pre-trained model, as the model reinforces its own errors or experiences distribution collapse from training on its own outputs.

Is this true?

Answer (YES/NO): NO